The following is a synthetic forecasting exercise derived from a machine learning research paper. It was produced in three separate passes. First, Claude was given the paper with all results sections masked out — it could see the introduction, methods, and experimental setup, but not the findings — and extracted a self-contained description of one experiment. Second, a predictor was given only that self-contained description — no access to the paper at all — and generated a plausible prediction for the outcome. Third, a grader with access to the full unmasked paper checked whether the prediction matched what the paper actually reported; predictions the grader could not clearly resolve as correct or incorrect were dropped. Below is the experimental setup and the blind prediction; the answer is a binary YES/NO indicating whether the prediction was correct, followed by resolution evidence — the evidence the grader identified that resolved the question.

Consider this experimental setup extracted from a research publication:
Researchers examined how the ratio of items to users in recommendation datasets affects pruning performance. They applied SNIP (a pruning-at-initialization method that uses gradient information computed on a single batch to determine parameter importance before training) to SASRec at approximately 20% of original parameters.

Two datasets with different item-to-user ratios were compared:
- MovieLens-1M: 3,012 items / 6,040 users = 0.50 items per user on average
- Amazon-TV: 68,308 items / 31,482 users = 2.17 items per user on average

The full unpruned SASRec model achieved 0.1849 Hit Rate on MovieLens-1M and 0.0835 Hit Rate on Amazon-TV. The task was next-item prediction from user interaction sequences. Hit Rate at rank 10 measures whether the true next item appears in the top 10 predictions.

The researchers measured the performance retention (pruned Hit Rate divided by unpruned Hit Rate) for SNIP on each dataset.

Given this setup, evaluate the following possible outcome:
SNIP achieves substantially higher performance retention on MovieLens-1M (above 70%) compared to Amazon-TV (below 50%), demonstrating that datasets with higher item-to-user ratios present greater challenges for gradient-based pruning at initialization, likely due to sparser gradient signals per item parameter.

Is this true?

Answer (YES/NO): NO